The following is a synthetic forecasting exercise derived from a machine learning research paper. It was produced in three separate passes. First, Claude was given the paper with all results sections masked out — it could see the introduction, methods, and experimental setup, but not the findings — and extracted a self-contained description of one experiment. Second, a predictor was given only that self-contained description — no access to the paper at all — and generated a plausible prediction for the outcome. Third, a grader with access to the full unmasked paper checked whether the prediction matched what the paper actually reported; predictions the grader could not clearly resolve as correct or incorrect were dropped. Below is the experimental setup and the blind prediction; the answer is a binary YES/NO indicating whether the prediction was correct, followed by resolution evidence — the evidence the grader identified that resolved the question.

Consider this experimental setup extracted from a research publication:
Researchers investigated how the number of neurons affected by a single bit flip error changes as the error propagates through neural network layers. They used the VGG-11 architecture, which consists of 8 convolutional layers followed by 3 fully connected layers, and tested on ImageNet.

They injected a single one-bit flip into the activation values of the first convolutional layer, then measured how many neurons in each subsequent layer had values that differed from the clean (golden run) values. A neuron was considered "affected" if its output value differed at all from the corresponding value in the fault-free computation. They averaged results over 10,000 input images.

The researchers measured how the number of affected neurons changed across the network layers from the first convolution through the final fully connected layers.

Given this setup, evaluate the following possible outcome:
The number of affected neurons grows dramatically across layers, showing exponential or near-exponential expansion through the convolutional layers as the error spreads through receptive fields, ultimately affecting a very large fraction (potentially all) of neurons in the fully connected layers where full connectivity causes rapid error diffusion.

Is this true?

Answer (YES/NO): YES